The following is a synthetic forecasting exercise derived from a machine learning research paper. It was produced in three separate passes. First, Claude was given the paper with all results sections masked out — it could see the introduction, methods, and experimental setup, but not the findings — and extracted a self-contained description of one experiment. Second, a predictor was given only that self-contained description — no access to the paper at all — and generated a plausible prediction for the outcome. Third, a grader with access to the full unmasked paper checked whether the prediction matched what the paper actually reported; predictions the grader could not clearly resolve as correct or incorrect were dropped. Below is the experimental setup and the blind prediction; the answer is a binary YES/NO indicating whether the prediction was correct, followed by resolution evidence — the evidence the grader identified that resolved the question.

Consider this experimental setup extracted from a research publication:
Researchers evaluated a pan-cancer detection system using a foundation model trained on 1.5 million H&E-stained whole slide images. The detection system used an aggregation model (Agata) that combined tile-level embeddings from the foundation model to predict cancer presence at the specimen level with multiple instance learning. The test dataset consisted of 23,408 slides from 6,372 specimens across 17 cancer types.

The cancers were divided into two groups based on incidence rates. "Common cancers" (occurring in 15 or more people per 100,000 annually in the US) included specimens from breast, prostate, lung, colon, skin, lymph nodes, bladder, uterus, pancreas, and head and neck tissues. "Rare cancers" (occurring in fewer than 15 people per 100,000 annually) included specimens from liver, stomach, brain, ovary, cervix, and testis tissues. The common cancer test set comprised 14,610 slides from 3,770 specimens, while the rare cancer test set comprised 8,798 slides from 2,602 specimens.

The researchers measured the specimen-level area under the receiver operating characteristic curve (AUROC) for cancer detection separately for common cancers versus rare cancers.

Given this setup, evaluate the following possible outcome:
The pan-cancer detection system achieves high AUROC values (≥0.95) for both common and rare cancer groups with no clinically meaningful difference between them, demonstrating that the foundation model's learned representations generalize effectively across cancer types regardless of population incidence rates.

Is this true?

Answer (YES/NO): NO